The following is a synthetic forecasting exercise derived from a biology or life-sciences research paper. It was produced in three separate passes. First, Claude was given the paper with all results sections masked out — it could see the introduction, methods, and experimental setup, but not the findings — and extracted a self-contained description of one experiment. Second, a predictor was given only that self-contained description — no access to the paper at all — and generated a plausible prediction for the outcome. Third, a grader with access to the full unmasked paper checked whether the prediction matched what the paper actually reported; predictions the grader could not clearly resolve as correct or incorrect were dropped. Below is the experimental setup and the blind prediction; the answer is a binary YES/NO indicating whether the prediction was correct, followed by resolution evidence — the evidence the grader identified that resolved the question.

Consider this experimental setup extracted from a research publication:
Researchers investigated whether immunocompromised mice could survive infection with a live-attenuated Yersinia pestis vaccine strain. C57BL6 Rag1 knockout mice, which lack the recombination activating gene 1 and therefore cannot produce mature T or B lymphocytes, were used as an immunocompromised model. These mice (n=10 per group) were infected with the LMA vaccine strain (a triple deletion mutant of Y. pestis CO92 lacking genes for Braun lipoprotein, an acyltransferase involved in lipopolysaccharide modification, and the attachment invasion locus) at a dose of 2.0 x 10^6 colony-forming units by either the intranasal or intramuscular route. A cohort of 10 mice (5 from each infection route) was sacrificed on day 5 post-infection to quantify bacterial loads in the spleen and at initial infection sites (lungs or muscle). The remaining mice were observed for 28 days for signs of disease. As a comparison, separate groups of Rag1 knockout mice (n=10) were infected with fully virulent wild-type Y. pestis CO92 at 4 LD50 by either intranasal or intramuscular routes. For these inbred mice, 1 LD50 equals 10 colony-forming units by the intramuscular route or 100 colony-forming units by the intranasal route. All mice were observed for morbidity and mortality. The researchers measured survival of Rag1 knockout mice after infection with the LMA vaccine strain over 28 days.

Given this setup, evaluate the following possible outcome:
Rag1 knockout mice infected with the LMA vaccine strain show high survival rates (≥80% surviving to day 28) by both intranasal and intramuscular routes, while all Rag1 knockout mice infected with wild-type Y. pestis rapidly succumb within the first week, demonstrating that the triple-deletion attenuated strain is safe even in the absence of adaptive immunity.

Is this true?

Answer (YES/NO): YES